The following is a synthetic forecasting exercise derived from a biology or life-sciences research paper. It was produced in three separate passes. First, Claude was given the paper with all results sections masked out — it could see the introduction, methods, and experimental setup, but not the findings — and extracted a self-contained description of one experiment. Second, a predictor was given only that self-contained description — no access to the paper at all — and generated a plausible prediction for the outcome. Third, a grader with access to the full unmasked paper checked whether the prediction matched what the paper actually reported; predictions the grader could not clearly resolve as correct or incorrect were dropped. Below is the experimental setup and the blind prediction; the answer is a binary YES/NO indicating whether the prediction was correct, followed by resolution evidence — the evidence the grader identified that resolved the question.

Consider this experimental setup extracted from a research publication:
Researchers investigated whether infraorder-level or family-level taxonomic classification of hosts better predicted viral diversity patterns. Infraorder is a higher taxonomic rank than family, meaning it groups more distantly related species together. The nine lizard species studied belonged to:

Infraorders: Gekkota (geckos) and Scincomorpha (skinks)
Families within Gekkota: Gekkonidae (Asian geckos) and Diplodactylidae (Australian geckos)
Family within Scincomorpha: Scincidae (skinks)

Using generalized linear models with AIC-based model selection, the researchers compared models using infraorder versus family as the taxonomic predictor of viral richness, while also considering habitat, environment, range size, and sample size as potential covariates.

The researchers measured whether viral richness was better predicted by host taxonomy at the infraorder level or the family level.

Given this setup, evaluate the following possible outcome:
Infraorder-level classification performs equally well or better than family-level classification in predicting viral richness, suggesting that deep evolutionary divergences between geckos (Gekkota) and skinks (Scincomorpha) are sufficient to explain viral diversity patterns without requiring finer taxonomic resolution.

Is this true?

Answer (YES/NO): NO